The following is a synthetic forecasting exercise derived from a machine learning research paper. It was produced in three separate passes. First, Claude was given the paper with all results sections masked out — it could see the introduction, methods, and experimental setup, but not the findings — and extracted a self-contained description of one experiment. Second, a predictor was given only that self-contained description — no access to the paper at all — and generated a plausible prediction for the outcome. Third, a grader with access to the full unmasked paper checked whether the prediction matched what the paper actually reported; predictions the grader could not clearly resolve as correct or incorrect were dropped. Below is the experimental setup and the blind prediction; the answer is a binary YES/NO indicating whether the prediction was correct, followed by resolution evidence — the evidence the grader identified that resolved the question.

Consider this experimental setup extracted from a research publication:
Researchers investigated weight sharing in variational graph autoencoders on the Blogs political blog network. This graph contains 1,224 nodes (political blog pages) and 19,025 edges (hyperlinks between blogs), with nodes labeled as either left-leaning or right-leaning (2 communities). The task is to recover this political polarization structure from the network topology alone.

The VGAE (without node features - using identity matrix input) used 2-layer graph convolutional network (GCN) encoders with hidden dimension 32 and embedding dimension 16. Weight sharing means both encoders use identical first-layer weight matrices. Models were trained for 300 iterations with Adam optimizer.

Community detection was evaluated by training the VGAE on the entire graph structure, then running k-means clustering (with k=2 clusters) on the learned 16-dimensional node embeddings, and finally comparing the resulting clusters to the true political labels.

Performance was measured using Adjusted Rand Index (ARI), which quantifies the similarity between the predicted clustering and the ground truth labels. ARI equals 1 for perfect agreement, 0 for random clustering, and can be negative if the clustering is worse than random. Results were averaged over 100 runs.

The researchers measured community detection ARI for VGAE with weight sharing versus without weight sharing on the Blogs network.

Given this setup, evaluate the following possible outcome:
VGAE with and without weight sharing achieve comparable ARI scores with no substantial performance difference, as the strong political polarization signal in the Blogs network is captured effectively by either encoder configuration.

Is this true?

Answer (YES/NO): YES